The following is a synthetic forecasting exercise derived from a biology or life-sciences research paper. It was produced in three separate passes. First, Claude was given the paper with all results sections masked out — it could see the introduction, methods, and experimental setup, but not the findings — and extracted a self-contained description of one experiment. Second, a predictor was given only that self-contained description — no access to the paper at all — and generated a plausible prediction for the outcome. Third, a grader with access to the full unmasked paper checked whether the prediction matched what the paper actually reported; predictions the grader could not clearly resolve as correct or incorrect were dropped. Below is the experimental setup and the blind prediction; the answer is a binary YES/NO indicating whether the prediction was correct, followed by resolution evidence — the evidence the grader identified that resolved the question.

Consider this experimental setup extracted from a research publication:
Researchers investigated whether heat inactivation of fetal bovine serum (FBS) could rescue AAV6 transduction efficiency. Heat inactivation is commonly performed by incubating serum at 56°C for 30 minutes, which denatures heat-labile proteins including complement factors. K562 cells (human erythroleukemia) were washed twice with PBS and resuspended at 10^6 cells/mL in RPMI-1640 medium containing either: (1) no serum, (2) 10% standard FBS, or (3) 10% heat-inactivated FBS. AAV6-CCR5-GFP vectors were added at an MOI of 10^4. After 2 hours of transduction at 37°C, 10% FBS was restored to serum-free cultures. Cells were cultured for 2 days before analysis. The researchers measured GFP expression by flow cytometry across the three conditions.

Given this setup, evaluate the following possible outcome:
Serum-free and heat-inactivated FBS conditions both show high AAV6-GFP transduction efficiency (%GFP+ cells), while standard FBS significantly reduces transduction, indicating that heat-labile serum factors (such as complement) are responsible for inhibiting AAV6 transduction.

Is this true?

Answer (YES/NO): NO